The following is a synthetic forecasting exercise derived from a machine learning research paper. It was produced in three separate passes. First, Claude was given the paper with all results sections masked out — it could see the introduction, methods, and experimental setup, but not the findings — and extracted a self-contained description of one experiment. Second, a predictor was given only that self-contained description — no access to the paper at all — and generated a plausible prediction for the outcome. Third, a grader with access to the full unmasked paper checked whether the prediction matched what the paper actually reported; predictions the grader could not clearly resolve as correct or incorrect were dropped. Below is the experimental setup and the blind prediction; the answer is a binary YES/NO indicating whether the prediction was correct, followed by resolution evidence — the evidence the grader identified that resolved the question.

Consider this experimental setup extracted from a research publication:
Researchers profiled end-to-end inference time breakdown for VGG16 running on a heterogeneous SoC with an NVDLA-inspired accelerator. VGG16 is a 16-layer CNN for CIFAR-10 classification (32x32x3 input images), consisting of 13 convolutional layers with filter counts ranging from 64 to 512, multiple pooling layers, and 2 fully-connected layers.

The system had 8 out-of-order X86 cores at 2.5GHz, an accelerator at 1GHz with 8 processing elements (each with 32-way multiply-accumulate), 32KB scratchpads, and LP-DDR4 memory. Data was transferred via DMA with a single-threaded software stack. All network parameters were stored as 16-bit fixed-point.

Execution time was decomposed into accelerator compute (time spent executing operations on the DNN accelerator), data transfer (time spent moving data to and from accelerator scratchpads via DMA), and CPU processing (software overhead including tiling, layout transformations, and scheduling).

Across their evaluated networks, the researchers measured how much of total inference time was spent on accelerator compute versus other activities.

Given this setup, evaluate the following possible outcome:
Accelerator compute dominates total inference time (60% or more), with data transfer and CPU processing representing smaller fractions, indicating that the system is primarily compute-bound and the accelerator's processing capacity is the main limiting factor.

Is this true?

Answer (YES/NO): NO